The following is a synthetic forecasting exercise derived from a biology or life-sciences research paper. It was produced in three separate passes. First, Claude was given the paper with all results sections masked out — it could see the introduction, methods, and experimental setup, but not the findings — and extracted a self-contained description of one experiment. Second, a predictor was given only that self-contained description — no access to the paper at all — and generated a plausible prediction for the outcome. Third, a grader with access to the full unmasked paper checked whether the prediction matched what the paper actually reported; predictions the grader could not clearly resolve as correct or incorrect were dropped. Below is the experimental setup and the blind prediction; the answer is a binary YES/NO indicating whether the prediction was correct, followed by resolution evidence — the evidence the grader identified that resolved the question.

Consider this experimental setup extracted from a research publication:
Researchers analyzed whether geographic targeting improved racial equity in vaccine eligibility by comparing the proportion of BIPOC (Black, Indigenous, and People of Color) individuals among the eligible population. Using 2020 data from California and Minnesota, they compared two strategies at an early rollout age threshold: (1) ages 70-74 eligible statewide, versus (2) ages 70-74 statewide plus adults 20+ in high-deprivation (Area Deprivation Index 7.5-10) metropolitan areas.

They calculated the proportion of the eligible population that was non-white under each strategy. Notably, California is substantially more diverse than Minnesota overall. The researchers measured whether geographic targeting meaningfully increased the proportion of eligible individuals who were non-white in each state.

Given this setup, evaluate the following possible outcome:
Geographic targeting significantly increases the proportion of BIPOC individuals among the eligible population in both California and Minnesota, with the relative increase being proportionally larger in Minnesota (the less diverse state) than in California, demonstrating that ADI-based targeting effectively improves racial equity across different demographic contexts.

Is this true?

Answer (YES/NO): NO